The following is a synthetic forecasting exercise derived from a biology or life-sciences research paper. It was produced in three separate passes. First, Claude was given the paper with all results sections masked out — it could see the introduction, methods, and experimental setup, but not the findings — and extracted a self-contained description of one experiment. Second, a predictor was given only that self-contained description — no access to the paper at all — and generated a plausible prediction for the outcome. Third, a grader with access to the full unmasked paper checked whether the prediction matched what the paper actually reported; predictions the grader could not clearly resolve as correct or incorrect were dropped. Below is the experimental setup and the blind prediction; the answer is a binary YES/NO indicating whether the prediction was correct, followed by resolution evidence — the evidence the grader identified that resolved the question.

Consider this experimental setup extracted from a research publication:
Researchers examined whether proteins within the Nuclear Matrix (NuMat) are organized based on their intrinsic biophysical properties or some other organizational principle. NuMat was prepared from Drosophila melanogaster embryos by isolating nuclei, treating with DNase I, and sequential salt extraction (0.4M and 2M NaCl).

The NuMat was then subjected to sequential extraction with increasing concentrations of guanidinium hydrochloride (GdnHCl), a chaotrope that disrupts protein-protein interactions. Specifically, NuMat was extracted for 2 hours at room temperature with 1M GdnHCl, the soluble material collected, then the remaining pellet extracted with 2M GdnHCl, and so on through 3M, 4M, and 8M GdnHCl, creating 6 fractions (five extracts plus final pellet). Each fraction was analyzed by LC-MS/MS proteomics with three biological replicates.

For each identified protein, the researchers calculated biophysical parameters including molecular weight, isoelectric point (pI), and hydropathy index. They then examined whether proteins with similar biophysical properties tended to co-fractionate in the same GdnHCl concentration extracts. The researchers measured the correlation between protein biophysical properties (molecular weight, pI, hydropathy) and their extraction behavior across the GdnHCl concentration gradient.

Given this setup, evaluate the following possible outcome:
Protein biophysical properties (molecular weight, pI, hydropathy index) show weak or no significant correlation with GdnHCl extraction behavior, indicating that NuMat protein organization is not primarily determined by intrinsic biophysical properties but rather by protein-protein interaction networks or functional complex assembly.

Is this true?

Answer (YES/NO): YES